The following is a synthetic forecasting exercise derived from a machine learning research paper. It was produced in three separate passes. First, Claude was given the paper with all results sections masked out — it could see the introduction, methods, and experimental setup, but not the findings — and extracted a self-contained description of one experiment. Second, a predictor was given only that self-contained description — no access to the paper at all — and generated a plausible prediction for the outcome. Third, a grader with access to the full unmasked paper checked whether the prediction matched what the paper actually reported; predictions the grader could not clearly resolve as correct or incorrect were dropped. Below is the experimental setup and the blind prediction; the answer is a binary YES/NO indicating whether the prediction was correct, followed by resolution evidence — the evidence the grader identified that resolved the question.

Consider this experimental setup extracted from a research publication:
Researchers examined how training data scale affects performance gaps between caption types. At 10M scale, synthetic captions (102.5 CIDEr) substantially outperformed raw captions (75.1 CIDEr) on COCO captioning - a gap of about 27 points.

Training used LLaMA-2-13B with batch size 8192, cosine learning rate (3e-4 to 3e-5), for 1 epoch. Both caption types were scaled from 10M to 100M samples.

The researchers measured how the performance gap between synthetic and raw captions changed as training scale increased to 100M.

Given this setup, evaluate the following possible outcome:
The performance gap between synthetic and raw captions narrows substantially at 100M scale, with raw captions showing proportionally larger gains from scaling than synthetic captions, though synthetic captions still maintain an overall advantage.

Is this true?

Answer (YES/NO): YES